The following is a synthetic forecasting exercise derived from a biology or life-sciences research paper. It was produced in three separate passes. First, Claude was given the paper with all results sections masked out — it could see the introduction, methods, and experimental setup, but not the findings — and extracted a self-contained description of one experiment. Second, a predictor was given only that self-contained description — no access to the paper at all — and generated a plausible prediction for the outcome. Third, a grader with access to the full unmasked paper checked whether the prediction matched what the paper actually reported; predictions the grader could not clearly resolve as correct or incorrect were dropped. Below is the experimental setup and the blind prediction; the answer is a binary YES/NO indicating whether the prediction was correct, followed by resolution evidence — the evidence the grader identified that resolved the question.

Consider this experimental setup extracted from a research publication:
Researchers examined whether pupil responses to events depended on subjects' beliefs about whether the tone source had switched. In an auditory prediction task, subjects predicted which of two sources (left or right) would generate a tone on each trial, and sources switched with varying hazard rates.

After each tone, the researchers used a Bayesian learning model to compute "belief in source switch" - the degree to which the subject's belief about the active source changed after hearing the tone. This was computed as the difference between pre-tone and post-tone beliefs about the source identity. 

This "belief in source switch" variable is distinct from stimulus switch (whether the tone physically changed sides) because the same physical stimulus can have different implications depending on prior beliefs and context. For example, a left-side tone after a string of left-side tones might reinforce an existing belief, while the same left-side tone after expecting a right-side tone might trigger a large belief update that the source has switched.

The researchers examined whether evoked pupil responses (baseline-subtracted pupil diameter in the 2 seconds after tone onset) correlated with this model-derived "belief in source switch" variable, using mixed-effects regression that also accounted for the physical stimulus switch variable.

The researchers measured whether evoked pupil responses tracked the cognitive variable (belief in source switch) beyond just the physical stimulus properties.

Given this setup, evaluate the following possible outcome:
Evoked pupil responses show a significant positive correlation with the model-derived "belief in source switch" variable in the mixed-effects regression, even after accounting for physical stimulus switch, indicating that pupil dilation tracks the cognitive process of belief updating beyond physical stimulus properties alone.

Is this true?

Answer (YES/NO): YES